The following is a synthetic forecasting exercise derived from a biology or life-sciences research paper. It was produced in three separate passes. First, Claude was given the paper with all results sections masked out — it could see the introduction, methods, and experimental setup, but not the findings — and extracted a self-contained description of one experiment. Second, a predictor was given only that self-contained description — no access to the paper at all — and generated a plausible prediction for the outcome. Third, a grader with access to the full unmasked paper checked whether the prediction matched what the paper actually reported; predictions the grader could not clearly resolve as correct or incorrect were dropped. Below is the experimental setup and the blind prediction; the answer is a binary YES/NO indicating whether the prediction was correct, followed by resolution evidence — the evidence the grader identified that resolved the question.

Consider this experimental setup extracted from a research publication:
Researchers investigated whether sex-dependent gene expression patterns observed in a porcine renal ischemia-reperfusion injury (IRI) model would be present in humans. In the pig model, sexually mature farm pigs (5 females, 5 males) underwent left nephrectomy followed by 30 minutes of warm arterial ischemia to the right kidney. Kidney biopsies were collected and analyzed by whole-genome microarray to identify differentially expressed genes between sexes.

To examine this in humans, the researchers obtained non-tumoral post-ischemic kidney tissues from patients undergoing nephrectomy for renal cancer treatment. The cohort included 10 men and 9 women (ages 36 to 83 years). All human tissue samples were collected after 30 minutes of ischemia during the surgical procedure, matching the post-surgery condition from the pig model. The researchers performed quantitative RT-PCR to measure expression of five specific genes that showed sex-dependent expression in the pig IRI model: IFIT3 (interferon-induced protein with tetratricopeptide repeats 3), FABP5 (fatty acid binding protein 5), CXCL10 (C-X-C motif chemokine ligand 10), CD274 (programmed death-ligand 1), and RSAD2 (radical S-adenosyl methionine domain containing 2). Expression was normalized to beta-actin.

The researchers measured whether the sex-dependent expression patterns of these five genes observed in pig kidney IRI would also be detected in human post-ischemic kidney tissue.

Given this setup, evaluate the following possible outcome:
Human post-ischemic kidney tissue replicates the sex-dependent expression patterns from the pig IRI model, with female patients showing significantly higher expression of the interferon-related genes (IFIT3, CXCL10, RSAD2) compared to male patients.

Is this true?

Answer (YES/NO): NO